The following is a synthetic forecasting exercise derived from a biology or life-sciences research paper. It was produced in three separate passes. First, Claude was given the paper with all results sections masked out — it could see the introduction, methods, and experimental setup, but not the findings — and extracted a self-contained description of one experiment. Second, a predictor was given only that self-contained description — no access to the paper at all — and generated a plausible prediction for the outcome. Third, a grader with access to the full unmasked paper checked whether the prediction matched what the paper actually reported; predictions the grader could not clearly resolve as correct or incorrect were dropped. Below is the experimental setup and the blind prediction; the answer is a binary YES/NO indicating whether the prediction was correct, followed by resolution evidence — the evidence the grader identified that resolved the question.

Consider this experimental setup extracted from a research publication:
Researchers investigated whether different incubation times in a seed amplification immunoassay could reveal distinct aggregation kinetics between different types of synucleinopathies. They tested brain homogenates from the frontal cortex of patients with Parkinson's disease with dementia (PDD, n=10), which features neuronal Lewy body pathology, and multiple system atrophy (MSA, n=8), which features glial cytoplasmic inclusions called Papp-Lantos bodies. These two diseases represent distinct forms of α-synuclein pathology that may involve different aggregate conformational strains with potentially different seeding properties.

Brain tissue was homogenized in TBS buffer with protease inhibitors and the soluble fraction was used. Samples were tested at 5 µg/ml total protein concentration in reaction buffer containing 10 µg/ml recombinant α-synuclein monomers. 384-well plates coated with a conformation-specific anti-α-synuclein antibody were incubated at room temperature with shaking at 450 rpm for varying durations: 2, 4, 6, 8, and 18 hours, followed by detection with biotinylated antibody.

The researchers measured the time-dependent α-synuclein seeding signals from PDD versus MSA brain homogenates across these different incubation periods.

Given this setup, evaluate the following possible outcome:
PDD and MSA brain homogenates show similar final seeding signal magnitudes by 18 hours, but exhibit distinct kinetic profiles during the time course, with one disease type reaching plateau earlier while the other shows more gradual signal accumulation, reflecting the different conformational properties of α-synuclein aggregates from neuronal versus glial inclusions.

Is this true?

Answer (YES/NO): NO